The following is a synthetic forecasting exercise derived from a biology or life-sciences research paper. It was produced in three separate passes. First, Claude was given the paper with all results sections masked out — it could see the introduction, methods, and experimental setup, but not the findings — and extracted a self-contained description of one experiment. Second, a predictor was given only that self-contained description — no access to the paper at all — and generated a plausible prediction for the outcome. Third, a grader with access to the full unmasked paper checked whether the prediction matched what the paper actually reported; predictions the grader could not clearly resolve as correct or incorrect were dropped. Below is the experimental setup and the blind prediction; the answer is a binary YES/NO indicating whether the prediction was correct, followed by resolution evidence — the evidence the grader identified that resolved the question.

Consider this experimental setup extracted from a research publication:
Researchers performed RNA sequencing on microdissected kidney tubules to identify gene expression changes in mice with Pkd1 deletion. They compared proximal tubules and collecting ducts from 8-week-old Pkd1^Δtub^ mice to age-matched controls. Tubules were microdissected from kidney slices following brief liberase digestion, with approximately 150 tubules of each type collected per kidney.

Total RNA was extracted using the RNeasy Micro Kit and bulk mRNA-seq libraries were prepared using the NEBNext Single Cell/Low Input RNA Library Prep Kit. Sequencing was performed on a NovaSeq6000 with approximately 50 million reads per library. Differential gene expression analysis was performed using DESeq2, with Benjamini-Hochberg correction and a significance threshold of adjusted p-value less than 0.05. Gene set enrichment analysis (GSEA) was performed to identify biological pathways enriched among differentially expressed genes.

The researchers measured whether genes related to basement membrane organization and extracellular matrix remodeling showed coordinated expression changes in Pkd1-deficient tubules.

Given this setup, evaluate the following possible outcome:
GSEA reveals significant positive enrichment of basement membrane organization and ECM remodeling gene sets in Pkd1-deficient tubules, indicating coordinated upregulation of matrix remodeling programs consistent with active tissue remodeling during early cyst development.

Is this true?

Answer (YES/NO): NO